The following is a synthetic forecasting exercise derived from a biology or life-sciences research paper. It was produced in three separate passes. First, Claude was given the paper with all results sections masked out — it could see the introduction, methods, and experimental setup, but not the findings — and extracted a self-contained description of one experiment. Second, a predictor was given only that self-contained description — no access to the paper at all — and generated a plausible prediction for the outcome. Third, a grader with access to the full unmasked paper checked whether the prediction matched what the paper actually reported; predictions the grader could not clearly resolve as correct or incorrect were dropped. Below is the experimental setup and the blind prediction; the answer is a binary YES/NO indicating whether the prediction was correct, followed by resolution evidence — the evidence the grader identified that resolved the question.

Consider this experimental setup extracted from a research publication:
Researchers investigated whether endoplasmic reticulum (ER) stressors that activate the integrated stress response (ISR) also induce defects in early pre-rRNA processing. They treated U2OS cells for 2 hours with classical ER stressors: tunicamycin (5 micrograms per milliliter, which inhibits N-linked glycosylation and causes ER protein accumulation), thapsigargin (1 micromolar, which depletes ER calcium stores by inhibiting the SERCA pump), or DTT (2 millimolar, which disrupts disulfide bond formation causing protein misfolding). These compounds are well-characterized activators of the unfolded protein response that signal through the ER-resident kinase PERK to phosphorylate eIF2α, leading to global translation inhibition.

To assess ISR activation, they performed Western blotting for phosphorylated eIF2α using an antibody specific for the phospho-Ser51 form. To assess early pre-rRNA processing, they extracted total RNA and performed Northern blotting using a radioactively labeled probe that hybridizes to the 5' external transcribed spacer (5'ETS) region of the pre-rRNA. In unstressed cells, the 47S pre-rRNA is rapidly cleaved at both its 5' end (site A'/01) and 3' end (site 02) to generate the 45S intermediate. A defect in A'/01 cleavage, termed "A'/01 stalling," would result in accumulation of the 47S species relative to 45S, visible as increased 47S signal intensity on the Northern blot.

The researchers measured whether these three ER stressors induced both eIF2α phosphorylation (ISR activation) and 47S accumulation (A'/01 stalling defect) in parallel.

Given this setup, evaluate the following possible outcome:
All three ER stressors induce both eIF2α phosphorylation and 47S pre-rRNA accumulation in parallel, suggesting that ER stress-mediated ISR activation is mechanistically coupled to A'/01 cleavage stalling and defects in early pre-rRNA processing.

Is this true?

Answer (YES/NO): NO